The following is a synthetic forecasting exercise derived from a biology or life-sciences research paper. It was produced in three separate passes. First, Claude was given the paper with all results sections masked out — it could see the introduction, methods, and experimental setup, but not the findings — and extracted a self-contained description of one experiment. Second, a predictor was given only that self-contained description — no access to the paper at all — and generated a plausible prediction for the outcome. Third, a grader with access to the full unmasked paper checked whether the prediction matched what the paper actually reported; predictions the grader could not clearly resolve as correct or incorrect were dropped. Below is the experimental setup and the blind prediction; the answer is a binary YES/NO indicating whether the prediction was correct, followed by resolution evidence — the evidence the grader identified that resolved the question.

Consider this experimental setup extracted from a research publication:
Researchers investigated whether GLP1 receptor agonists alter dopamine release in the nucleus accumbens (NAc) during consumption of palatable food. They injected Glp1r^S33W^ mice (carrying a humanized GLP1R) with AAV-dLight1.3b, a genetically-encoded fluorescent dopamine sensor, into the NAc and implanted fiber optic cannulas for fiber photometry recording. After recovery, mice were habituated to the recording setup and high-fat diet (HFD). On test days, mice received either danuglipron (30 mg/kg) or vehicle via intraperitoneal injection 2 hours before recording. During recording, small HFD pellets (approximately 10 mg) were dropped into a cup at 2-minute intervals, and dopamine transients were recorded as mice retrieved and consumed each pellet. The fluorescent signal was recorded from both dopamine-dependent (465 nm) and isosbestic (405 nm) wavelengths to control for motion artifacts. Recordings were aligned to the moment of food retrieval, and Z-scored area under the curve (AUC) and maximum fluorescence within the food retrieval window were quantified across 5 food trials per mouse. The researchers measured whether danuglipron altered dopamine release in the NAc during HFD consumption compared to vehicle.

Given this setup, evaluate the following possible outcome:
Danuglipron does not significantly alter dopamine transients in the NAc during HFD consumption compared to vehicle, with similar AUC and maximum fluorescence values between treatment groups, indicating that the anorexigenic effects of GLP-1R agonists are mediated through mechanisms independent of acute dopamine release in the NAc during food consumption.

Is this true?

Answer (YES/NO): NO